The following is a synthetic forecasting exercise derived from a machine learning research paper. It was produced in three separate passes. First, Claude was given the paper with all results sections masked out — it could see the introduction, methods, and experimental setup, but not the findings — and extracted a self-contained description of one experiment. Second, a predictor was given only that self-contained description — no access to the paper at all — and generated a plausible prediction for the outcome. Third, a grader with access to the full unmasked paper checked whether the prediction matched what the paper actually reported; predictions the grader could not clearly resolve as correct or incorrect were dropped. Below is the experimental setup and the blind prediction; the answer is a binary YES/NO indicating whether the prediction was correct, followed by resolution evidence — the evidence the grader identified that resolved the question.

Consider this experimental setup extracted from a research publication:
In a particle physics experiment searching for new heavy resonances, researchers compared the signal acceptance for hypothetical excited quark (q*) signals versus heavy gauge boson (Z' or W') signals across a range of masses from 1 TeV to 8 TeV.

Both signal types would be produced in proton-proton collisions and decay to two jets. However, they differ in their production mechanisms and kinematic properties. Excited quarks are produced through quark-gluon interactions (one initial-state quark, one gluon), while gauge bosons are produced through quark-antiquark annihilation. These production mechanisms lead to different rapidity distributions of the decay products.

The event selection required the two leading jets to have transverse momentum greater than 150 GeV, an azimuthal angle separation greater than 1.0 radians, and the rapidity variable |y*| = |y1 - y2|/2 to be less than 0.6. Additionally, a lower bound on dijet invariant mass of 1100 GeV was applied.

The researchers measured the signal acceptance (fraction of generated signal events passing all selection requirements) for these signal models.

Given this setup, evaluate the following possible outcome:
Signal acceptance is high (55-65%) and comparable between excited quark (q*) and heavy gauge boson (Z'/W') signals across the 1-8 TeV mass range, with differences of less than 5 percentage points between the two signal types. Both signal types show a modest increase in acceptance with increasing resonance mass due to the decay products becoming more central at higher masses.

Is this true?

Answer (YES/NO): NO